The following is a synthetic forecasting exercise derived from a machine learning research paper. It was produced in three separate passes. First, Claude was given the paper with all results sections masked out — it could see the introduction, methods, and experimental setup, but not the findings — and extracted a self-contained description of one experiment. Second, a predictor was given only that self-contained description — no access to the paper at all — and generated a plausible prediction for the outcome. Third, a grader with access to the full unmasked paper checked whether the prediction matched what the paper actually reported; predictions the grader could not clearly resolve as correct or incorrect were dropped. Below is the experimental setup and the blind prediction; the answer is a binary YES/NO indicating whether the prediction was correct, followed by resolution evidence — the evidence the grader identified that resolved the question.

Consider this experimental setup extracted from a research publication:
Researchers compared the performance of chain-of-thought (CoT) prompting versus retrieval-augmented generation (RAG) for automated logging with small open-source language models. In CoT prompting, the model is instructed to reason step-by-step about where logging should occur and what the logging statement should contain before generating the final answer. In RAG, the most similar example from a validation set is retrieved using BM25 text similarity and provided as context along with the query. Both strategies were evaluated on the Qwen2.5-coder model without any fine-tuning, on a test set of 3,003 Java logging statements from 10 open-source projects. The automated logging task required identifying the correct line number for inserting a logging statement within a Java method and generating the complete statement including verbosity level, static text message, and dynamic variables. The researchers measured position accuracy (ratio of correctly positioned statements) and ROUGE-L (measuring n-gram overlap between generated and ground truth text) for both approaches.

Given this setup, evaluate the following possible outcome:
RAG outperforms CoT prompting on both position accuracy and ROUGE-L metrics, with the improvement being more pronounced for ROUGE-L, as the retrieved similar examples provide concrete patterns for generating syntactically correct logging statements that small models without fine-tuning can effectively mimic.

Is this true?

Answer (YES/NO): NO